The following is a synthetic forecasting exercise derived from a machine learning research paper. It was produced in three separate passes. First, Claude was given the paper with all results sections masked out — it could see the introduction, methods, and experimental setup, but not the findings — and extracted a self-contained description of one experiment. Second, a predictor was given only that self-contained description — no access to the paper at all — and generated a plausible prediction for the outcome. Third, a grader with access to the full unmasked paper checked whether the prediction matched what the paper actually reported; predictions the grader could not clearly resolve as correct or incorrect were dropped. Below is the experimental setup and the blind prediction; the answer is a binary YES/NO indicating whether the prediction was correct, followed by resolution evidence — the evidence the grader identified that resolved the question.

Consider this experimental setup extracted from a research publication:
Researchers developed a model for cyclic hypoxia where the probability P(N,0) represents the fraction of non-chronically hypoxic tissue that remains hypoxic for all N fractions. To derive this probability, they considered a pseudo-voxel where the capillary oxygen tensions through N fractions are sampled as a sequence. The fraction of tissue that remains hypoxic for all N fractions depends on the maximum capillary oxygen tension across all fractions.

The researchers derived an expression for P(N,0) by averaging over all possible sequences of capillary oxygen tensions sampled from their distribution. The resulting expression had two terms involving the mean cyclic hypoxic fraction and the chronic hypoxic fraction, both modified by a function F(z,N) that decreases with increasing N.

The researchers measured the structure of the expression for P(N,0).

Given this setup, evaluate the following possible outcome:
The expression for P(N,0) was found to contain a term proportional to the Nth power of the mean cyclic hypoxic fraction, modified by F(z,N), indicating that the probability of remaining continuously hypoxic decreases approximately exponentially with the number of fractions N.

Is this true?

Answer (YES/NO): NO